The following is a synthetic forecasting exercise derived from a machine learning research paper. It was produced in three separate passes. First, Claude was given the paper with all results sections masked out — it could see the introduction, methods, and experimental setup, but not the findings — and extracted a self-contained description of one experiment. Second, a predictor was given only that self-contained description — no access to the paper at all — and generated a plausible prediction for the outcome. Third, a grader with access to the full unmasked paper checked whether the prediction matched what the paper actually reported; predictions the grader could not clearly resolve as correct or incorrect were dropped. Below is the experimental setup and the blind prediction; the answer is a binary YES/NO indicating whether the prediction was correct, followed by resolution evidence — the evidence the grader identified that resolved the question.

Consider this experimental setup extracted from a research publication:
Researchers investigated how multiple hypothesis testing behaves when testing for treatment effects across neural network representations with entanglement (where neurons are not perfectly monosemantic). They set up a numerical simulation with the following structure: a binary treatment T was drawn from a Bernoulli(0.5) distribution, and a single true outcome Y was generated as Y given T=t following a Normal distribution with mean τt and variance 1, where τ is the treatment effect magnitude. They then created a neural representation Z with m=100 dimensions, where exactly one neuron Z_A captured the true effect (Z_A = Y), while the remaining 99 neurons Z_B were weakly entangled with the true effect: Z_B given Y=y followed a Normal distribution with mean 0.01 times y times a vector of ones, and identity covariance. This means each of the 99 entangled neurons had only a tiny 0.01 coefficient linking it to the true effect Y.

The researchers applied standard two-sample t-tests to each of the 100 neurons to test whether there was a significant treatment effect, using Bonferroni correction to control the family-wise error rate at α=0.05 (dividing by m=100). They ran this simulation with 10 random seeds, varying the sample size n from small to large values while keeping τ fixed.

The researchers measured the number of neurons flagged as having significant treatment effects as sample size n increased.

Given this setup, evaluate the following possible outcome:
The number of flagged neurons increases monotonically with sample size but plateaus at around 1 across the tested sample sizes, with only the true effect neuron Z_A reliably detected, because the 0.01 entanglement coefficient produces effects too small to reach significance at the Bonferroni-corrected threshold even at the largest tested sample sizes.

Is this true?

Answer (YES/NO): NO